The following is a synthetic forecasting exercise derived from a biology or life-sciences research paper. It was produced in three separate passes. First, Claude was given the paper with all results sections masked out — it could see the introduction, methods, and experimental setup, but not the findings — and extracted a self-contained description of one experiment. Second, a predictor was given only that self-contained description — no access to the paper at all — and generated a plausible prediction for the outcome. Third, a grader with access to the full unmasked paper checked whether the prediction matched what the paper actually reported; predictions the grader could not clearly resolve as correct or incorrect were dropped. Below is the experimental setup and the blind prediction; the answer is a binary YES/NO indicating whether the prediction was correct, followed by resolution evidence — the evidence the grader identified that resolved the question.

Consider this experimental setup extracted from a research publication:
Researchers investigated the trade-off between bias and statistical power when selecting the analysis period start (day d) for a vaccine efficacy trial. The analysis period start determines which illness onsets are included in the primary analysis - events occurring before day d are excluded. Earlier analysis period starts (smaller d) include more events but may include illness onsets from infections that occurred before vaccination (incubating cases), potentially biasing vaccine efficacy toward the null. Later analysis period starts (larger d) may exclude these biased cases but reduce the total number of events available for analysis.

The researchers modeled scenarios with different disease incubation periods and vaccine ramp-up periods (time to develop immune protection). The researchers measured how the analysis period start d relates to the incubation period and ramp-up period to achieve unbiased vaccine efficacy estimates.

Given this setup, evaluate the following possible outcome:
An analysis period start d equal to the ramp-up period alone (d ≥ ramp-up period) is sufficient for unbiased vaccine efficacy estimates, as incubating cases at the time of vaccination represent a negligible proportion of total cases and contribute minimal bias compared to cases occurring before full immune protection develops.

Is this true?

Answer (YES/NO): NO